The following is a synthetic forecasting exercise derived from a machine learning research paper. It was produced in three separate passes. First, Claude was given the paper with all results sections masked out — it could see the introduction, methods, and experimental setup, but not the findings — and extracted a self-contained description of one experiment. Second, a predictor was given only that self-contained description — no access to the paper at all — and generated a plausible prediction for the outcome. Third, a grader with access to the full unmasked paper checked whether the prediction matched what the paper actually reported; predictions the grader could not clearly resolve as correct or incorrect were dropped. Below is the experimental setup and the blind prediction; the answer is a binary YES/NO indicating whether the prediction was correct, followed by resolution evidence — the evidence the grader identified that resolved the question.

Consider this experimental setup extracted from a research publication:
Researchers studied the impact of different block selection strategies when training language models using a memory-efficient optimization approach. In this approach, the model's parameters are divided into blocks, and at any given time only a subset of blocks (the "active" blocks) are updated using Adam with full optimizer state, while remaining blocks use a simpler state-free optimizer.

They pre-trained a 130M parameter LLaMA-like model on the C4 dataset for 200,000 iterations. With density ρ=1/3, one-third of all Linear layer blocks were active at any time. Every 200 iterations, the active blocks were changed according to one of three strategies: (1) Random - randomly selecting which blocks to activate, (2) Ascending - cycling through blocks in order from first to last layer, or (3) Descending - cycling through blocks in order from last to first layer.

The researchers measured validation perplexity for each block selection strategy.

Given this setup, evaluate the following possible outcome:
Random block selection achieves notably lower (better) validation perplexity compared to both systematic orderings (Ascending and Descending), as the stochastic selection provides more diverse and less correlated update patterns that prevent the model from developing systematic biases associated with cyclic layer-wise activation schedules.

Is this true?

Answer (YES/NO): NO